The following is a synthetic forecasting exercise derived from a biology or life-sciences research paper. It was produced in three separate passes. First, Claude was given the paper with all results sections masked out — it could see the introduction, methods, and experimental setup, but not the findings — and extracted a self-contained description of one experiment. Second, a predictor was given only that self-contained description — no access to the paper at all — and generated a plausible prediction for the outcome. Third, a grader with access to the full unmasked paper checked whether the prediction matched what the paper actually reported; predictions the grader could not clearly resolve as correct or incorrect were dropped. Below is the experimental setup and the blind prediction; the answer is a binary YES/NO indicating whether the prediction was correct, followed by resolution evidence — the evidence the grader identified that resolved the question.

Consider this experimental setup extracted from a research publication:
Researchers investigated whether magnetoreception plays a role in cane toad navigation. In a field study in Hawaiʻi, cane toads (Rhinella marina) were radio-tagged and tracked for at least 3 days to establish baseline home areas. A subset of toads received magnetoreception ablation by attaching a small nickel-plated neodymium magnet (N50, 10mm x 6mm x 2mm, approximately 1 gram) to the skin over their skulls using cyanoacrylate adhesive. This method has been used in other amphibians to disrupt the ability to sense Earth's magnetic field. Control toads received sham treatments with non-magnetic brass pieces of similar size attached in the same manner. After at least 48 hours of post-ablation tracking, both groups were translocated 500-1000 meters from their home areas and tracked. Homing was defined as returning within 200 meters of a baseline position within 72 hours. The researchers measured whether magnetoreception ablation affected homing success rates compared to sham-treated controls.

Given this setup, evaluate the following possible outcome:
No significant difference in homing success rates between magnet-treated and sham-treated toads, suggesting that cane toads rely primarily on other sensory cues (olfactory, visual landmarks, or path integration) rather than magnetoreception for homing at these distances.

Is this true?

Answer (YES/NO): YES